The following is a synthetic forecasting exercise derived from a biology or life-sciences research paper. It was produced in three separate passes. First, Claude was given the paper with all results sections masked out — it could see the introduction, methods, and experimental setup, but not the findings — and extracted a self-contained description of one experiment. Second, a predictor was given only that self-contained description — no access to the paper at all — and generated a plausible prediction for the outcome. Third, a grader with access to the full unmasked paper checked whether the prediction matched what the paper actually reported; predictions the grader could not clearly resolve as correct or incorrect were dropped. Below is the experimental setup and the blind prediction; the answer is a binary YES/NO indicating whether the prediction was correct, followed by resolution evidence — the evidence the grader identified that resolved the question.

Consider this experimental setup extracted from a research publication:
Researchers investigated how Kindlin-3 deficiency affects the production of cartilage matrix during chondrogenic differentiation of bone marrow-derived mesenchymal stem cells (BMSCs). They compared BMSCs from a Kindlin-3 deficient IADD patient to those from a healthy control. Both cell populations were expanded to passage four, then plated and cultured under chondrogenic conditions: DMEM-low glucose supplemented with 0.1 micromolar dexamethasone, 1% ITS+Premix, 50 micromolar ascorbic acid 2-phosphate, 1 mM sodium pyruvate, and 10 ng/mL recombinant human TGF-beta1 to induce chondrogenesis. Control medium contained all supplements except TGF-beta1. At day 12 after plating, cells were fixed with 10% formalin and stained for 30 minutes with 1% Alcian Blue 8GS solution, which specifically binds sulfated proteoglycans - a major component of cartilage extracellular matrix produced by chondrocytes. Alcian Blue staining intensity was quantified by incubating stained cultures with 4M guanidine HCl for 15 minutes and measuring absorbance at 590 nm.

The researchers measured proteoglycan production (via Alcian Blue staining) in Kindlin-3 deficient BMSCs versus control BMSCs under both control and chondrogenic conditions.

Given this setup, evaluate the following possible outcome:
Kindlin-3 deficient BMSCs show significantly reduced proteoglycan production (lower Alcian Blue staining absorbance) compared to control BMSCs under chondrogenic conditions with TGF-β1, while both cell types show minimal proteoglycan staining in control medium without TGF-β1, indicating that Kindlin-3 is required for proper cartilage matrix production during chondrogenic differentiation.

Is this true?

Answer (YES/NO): NO